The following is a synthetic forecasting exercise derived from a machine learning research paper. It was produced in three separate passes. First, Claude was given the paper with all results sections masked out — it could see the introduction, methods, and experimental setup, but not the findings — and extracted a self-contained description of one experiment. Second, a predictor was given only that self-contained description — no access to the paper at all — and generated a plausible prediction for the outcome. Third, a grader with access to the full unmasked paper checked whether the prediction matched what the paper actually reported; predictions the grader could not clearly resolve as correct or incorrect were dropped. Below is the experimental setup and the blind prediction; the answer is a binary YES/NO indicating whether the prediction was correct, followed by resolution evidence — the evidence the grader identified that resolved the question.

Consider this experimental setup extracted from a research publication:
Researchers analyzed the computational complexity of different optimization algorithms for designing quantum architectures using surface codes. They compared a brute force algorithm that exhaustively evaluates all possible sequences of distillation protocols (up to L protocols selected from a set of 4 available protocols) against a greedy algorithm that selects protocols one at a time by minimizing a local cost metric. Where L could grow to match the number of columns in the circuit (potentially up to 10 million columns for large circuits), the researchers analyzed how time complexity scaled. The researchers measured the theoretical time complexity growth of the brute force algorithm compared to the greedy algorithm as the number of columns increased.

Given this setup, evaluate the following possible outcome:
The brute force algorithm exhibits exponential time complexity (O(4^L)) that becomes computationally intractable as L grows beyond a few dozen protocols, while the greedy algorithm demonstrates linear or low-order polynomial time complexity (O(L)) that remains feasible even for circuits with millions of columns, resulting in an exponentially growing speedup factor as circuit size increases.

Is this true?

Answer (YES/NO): YES